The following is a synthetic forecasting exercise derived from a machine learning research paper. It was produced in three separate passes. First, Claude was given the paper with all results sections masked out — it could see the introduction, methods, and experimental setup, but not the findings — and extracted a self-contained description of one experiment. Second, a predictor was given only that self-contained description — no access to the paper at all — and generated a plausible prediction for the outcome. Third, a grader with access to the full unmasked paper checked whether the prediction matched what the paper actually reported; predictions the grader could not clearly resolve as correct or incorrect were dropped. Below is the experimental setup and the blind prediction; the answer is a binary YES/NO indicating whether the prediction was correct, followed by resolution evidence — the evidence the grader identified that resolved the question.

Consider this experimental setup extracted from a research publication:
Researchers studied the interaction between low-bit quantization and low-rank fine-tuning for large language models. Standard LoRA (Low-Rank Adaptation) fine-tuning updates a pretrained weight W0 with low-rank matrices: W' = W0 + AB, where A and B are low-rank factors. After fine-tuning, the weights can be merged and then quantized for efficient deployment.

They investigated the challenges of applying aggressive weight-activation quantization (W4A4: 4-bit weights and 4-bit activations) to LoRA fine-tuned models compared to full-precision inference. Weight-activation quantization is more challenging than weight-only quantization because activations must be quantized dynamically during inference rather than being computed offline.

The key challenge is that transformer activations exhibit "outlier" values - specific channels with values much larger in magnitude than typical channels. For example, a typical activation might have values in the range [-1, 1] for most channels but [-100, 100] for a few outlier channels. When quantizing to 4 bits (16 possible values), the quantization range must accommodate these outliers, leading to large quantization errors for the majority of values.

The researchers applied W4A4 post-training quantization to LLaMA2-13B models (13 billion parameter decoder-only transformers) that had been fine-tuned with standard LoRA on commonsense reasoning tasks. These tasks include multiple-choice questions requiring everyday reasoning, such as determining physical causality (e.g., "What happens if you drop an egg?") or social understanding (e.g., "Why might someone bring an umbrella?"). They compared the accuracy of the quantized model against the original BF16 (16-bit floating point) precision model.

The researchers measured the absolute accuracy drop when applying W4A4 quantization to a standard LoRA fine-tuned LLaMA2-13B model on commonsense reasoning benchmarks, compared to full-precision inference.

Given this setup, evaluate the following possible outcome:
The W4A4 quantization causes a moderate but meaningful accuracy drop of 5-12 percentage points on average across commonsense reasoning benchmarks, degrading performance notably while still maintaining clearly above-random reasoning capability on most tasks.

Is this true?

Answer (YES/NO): NO